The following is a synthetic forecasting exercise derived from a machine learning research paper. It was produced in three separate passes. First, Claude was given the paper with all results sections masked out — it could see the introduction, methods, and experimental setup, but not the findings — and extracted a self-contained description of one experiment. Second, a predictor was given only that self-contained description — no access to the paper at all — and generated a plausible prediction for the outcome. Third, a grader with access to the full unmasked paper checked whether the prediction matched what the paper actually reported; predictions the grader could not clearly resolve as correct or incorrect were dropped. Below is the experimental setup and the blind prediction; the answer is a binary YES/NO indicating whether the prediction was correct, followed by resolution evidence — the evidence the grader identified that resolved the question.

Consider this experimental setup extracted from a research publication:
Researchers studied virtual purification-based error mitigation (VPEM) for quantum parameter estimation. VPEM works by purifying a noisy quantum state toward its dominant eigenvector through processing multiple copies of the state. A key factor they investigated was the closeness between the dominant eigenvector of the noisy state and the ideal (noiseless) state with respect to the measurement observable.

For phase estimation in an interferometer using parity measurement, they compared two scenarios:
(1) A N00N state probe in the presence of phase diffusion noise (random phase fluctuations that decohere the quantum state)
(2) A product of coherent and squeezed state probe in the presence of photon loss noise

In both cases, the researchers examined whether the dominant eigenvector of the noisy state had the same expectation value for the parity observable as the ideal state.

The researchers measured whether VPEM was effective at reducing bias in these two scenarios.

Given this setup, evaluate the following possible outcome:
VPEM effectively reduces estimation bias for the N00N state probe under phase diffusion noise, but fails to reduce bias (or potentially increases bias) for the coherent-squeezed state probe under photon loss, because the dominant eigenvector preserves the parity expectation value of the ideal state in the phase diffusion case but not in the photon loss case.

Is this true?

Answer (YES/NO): YES